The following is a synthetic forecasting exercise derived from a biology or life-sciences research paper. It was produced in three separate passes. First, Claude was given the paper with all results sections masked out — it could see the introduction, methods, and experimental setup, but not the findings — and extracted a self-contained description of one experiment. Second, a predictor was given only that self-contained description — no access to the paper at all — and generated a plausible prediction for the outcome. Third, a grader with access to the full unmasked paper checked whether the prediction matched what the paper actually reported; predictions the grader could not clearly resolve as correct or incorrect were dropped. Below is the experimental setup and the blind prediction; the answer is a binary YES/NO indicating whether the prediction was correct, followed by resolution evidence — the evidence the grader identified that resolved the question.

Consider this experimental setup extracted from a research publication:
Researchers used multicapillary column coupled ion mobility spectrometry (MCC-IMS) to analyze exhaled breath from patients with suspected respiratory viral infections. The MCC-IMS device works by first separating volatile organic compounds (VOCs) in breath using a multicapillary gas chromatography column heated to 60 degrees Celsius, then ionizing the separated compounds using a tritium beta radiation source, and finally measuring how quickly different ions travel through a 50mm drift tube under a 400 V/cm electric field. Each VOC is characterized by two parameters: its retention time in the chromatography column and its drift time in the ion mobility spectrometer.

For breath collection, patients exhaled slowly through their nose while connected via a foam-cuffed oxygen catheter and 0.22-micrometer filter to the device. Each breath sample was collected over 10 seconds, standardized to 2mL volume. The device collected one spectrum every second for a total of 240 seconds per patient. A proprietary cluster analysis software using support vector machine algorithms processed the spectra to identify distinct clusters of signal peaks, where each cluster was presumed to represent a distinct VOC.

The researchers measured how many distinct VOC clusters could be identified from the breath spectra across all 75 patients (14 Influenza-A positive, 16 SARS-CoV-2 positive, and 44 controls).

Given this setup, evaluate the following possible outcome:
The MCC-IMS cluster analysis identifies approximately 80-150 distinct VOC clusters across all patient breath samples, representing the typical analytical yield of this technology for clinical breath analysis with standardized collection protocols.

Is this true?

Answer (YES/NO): NO